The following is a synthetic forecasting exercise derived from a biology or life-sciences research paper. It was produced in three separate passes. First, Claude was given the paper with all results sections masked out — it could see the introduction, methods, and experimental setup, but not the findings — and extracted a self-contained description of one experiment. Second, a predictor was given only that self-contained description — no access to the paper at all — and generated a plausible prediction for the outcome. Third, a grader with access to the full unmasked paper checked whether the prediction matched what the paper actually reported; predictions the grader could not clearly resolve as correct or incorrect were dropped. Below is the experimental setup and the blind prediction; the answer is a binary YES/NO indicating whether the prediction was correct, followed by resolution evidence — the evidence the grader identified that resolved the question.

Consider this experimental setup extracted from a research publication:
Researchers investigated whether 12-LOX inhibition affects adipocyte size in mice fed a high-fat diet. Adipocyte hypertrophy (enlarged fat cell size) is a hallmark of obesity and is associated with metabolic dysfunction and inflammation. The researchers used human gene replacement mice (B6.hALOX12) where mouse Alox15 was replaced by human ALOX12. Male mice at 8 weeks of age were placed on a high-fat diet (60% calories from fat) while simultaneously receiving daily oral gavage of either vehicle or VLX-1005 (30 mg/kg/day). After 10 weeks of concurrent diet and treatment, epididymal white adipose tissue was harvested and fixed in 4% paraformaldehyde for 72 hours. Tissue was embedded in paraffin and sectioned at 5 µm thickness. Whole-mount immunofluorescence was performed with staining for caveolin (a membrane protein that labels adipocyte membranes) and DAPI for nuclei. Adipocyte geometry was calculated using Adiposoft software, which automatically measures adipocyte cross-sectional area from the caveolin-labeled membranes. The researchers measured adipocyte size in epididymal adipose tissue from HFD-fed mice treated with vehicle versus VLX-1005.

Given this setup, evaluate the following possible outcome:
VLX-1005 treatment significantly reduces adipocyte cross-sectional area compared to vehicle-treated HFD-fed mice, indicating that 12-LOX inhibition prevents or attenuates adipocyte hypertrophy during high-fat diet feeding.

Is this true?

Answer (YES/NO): YES